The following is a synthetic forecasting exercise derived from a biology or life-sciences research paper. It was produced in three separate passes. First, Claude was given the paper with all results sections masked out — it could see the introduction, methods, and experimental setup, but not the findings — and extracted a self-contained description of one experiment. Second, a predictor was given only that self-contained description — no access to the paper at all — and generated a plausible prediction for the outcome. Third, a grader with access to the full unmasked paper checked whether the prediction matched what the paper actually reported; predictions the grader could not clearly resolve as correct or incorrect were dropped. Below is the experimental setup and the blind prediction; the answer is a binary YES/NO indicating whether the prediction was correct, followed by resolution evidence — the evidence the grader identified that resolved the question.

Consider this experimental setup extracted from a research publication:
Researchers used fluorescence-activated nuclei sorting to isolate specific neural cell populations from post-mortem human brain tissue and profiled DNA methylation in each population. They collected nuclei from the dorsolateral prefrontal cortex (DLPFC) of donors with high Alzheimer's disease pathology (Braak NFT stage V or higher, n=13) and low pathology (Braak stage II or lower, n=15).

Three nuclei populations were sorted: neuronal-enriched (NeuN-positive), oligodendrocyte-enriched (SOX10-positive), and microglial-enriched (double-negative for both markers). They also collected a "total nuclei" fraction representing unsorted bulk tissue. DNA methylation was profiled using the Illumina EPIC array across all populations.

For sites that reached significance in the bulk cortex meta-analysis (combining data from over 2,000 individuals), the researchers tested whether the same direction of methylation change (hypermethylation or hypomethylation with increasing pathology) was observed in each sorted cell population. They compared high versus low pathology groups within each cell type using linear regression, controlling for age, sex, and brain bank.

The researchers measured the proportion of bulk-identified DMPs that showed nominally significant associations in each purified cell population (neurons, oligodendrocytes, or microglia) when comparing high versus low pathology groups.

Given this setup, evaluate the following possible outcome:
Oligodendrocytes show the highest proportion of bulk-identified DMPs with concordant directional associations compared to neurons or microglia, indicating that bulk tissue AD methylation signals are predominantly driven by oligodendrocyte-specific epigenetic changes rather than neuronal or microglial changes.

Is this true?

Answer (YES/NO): NO